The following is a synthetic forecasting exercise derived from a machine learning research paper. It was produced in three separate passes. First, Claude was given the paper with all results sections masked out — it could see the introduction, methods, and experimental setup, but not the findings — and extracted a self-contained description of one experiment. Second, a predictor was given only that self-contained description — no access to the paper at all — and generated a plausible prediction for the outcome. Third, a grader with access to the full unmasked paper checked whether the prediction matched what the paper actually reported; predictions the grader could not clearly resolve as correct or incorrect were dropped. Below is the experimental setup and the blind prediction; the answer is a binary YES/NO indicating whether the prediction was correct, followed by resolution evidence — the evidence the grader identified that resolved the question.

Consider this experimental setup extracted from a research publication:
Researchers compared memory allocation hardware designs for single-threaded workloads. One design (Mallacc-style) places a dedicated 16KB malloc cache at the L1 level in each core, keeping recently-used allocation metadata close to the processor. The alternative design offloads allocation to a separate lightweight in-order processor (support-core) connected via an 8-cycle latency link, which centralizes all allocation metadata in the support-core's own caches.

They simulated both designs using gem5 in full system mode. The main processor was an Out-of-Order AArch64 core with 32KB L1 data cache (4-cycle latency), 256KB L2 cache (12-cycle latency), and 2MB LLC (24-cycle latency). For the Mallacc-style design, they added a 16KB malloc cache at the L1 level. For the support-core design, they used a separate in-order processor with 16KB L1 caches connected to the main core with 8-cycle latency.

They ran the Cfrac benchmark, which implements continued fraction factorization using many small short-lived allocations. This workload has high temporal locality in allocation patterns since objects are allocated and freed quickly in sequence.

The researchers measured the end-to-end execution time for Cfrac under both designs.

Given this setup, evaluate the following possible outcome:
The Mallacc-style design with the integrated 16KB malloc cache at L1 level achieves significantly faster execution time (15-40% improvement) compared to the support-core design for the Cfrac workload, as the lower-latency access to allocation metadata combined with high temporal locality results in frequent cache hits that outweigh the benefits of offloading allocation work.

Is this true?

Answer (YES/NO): NO